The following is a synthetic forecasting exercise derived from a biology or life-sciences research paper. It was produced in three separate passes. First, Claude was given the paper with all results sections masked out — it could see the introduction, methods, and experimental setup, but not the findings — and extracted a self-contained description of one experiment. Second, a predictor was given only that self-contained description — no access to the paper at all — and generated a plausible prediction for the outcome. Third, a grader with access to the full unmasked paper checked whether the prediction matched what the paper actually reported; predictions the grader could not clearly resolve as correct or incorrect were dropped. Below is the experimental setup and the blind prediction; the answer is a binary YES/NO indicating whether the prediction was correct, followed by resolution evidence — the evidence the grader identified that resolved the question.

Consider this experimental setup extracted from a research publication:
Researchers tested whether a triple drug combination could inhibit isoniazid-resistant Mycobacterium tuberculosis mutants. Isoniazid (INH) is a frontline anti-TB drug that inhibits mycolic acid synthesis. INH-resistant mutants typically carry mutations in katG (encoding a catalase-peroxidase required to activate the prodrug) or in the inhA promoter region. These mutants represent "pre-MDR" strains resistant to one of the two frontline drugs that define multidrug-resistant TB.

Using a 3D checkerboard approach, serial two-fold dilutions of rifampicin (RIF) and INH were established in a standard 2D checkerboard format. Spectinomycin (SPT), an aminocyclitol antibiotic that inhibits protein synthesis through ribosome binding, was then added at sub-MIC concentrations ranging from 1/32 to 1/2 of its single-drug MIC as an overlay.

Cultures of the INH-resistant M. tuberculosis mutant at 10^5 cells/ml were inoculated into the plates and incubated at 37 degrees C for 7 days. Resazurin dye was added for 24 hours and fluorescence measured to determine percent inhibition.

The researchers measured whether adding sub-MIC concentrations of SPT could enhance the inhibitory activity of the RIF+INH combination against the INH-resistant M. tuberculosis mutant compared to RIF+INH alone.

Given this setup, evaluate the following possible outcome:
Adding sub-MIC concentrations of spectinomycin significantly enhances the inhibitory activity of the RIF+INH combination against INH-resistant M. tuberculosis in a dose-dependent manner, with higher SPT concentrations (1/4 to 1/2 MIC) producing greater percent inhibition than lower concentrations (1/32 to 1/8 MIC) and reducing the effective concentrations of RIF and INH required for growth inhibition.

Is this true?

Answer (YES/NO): NO